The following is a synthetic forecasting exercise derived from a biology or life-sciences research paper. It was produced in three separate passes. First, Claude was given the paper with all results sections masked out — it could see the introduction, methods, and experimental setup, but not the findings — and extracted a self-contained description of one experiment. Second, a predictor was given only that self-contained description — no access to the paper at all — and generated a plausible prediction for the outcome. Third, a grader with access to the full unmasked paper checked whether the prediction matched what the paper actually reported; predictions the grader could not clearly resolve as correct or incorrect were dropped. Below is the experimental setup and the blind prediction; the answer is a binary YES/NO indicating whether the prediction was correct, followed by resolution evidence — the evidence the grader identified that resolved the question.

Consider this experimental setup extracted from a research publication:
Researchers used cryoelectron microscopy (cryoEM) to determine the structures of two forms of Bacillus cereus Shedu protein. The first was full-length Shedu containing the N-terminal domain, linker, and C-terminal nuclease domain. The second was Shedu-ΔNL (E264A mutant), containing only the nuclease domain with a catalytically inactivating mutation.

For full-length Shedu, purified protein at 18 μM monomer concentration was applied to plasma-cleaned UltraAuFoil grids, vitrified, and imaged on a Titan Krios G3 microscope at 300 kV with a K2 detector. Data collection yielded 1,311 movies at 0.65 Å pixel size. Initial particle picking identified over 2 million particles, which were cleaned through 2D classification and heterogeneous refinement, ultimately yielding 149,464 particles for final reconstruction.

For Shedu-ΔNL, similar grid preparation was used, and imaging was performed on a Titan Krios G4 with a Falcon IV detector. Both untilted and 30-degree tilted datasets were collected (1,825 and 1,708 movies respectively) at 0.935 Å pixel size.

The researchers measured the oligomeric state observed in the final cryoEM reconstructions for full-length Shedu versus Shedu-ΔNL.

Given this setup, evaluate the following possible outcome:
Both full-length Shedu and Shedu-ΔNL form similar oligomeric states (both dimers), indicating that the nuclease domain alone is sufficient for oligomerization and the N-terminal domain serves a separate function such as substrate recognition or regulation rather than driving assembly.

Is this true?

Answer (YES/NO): NO